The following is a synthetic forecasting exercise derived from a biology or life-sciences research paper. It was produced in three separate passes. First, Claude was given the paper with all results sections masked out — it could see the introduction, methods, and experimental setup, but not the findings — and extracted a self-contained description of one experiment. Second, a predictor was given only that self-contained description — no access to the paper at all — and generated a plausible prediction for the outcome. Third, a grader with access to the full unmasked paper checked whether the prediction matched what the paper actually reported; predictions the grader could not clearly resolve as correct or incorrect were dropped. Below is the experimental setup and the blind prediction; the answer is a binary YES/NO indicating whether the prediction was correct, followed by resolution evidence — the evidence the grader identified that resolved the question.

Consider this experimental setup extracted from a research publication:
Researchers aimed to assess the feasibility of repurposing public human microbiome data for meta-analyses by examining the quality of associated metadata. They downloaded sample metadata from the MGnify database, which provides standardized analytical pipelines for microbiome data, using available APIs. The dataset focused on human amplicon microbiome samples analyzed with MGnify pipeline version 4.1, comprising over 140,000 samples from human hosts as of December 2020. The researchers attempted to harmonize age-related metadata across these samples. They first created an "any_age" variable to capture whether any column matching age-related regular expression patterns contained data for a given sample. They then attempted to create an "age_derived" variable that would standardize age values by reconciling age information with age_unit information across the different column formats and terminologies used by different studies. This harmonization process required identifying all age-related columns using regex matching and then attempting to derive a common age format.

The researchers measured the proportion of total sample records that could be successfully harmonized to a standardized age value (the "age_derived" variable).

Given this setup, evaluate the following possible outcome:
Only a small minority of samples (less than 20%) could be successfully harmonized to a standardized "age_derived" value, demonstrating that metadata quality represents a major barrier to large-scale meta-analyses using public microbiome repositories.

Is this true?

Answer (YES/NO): YES